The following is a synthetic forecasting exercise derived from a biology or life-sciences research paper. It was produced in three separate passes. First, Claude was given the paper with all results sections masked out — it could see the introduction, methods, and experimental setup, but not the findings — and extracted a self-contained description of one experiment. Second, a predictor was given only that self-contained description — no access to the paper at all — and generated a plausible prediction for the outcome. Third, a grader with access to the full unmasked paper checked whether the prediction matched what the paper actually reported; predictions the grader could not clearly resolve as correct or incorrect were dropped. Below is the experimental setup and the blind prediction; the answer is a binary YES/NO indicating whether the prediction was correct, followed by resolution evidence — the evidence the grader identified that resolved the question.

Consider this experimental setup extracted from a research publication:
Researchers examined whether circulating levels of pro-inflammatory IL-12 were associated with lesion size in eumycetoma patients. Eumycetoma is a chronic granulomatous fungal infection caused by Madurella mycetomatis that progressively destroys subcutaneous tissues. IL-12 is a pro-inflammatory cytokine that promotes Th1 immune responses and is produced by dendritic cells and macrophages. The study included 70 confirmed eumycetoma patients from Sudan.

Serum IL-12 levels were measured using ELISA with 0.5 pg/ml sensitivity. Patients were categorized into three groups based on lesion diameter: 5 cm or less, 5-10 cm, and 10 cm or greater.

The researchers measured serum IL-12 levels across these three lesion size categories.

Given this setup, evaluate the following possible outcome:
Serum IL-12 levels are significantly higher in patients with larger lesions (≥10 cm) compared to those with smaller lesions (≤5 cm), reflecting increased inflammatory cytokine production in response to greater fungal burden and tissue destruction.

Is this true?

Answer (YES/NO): NO